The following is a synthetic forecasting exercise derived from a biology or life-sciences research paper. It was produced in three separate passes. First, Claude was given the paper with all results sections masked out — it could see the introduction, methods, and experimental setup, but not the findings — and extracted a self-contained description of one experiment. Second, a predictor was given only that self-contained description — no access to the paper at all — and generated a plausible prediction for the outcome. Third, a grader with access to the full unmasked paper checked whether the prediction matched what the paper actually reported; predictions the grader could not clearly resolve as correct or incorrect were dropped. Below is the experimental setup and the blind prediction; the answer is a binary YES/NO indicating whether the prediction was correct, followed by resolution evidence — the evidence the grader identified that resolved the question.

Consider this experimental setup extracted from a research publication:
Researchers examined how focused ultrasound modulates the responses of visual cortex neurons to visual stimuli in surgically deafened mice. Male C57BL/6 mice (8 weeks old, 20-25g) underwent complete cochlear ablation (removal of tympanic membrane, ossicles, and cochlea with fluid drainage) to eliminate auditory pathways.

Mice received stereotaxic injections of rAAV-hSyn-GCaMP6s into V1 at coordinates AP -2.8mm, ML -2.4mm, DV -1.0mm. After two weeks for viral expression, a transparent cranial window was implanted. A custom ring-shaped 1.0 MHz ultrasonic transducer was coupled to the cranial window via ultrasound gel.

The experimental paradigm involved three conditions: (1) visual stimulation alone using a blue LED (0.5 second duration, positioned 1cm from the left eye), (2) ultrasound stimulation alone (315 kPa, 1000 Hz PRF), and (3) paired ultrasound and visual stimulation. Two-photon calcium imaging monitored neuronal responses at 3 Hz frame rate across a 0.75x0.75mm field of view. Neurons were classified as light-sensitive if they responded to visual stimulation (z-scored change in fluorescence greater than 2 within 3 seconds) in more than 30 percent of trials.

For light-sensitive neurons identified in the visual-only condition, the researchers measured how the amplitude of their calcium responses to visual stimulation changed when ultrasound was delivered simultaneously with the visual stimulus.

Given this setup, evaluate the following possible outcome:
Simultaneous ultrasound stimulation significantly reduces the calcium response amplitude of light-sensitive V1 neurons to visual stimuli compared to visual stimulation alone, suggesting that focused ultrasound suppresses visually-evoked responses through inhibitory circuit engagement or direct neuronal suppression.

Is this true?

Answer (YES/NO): NO